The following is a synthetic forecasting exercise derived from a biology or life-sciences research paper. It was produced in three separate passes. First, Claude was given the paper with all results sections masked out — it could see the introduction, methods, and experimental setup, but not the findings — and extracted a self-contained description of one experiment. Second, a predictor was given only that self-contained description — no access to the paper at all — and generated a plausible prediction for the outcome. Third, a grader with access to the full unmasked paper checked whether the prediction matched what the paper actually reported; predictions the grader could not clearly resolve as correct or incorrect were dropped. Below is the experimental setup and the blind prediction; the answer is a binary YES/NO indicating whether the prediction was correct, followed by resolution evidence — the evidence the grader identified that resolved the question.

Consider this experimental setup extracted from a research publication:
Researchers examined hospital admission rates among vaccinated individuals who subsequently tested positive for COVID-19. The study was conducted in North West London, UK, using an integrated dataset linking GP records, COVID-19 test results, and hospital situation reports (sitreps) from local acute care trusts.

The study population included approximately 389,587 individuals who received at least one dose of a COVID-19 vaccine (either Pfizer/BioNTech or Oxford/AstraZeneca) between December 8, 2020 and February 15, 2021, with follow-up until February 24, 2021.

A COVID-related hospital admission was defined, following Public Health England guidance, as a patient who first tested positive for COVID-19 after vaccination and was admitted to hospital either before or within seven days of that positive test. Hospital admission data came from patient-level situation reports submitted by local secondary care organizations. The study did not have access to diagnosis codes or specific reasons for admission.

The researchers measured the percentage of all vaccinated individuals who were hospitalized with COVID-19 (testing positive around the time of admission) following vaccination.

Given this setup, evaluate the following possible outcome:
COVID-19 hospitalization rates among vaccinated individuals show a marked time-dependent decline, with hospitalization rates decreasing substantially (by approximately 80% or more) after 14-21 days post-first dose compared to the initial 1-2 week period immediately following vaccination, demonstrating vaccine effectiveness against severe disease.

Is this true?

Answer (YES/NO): NO